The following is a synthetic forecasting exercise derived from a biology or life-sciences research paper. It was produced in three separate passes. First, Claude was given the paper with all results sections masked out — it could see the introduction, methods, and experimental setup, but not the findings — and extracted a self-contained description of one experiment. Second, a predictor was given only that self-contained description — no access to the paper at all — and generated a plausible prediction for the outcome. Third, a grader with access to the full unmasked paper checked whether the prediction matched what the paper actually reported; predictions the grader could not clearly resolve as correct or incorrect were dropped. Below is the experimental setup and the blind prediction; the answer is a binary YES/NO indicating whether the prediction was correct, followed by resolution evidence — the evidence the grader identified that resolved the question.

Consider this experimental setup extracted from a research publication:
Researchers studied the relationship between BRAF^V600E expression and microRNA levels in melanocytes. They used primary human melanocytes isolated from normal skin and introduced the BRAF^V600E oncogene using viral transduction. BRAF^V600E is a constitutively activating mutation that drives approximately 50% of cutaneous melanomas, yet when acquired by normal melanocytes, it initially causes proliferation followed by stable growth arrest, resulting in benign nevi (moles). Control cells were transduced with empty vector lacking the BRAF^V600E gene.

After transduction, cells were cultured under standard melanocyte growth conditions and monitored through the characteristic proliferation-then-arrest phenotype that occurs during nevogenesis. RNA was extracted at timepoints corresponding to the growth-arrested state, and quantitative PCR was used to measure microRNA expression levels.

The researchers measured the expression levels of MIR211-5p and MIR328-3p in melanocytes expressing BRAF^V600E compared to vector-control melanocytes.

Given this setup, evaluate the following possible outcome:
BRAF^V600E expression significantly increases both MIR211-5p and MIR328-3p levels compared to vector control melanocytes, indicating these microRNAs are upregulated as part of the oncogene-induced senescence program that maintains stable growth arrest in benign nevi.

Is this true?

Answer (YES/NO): YES